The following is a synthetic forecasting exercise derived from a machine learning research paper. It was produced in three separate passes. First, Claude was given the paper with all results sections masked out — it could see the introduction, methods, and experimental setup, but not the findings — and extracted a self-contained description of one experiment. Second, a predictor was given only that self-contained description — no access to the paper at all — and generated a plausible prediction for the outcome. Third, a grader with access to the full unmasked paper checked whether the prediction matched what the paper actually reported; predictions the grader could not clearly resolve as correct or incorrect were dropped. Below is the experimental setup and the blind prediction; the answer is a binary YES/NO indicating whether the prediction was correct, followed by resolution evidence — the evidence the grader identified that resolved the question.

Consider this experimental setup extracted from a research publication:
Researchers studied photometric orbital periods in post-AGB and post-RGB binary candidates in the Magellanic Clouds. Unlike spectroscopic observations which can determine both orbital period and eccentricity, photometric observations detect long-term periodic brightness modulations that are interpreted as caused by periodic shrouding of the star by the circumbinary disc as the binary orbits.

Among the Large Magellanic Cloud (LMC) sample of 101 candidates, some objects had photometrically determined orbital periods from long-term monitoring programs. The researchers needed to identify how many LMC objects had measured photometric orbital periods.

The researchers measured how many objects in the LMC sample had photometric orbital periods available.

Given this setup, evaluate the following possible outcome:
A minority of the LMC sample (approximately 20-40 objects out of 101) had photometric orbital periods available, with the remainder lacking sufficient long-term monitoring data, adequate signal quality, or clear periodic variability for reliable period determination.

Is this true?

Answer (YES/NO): NO